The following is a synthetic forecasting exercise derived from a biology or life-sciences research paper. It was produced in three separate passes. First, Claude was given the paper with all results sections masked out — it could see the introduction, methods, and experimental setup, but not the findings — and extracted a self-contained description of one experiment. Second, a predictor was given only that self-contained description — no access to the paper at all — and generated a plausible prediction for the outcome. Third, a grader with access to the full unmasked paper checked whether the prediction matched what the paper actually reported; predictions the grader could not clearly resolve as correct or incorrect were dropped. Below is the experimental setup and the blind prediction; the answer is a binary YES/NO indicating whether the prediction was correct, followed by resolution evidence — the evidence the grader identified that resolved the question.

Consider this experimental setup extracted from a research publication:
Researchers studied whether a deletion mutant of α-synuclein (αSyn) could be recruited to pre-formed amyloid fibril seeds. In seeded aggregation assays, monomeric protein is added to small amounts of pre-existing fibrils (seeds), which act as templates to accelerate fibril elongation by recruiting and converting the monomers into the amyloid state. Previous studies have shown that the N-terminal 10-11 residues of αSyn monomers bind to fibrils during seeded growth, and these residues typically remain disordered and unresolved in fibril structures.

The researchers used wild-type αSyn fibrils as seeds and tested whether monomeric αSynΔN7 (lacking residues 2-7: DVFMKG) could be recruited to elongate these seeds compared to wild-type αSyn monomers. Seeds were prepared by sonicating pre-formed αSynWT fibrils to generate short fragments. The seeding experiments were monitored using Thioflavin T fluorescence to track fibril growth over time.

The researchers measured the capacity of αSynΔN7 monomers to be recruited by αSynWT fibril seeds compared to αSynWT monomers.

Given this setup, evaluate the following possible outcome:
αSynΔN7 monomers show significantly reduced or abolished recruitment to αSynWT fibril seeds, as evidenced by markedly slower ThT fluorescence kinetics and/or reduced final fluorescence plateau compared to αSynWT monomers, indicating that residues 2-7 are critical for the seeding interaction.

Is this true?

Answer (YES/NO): YES